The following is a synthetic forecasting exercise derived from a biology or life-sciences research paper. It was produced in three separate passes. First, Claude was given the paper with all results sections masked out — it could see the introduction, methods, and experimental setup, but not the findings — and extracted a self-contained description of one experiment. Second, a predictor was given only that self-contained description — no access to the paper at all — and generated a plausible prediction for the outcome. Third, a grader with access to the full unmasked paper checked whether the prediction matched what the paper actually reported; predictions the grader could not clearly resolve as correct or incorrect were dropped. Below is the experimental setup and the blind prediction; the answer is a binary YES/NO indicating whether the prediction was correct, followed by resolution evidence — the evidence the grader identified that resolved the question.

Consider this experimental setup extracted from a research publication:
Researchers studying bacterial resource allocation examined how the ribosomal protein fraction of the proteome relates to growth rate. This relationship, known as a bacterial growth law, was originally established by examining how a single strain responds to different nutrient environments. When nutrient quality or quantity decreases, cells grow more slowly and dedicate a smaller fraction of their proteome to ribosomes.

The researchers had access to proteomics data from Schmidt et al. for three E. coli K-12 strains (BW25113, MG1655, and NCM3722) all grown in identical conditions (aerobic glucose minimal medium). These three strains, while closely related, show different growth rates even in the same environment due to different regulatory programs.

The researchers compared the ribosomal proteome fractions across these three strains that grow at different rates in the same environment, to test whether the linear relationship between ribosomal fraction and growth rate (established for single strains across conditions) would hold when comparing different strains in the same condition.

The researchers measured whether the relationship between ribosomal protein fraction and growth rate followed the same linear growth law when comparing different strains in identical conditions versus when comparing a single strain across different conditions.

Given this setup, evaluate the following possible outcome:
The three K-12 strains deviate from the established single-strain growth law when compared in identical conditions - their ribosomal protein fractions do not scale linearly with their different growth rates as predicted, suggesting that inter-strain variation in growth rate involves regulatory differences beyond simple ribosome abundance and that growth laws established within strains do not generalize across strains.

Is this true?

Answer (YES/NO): NO